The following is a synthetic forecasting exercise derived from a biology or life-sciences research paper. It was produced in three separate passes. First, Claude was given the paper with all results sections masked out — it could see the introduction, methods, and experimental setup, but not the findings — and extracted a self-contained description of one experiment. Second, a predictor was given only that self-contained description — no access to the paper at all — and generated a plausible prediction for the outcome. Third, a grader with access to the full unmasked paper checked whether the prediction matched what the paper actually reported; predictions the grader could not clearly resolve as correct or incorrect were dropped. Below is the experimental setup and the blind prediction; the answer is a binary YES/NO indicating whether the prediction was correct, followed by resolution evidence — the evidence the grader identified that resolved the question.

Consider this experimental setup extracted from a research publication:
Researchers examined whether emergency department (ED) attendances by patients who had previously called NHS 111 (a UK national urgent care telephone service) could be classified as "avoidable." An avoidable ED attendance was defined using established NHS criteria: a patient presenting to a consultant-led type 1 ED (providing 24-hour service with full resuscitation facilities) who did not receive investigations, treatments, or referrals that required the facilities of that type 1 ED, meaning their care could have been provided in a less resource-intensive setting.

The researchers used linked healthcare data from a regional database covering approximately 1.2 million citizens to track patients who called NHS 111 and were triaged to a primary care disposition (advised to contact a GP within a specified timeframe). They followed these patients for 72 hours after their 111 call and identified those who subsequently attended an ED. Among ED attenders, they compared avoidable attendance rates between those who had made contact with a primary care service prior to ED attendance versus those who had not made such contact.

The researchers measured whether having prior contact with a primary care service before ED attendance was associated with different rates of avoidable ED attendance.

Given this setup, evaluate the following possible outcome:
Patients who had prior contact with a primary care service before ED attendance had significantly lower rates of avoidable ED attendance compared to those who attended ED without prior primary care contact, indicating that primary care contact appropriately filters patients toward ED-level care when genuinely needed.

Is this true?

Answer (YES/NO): NO